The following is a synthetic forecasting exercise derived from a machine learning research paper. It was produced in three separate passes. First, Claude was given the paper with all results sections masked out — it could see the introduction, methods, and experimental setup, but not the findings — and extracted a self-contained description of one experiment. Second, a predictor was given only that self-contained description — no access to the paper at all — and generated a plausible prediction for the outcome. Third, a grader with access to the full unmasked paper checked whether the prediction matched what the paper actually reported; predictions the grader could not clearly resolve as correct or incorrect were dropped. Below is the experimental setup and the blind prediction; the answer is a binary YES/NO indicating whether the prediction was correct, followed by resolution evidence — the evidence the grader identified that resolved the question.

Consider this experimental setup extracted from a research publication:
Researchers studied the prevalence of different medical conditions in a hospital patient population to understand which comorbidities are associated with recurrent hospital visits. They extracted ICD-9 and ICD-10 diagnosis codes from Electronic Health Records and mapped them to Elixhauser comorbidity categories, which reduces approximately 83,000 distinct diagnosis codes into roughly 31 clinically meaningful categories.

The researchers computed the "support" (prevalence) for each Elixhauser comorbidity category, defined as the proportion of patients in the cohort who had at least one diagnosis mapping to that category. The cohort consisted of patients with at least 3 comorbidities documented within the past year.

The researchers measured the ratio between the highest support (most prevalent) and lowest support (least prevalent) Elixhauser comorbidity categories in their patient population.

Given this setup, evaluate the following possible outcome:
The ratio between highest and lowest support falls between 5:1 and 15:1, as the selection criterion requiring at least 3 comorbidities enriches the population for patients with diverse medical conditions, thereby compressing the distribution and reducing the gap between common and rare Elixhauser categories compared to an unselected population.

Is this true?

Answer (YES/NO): NO